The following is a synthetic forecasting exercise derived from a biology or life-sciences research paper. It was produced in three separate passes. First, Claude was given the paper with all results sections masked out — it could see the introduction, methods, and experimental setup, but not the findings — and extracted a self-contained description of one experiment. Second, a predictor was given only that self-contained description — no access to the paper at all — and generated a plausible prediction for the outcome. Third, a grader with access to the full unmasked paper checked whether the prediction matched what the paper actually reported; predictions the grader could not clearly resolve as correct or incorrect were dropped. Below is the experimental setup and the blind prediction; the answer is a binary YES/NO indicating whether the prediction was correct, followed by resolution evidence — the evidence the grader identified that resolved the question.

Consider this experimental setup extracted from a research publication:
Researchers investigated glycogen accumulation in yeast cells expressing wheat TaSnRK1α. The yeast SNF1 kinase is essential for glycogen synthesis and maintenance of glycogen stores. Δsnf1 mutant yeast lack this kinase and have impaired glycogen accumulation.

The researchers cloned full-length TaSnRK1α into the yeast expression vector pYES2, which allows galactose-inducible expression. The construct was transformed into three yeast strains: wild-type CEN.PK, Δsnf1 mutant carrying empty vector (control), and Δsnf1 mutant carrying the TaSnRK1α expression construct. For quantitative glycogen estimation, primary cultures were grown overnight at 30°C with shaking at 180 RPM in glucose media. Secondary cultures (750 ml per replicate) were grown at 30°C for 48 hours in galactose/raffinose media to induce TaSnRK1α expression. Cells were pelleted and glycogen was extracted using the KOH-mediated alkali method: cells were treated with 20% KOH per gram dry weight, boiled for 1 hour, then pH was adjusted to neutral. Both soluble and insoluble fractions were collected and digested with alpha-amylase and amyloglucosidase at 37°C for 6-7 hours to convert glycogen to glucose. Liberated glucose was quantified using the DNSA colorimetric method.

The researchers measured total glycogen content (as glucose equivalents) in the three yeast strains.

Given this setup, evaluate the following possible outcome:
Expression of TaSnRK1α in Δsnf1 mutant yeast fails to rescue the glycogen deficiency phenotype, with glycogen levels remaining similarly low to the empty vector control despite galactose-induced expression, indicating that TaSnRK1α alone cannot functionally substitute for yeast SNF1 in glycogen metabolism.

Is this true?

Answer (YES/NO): NO